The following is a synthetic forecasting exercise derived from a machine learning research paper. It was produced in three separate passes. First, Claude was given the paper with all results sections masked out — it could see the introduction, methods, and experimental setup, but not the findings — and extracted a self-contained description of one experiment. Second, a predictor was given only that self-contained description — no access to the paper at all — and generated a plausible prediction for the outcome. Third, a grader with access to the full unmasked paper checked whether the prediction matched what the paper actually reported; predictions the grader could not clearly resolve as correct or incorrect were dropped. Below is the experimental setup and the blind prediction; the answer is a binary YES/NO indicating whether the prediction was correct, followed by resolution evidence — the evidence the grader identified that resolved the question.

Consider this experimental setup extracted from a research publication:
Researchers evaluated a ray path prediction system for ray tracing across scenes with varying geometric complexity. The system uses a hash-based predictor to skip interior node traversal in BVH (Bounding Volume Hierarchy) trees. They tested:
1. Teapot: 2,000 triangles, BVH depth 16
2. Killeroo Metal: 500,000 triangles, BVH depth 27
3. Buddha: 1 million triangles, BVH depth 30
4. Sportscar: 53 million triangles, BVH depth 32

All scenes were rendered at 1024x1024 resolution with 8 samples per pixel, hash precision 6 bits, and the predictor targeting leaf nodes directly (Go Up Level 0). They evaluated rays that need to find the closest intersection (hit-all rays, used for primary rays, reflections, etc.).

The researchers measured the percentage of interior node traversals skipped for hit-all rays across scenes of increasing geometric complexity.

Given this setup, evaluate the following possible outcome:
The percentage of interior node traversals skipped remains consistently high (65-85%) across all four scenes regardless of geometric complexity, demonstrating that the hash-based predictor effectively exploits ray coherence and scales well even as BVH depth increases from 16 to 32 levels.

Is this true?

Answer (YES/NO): NO